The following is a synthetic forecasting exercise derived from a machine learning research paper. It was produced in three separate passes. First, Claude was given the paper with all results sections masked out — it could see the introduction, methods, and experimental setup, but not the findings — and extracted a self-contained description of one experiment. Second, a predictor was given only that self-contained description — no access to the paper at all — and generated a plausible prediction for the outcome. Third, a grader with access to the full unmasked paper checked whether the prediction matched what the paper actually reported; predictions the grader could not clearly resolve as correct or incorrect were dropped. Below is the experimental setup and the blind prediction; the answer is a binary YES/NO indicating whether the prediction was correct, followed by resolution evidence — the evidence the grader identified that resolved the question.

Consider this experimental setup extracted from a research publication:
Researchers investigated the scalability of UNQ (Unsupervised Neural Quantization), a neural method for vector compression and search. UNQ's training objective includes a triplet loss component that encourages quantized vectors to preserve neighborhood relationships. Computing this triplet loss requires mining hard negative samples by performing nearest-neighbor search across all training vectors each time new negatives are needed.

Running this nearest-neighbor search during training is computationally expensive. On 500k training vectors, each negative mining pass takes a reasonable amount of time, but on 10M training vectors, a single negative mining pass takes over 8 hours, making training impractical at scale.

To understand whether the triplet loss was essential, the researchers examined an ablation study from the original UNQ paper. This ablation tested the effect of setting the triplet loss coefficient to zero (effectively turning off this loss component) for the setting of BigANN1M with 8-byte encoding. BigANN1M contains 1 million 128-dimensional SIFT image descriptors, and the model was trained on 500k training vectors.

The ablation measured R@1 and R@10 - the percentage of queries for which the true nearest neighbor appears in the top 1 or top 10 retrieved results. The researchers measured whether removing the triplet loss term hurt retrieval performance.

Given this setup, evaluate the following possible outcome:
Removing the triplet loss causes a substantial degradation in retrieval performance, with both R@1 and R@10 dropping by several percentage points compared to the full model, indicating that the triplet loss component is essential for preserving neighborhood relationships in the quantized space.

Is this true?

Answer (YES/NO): NO